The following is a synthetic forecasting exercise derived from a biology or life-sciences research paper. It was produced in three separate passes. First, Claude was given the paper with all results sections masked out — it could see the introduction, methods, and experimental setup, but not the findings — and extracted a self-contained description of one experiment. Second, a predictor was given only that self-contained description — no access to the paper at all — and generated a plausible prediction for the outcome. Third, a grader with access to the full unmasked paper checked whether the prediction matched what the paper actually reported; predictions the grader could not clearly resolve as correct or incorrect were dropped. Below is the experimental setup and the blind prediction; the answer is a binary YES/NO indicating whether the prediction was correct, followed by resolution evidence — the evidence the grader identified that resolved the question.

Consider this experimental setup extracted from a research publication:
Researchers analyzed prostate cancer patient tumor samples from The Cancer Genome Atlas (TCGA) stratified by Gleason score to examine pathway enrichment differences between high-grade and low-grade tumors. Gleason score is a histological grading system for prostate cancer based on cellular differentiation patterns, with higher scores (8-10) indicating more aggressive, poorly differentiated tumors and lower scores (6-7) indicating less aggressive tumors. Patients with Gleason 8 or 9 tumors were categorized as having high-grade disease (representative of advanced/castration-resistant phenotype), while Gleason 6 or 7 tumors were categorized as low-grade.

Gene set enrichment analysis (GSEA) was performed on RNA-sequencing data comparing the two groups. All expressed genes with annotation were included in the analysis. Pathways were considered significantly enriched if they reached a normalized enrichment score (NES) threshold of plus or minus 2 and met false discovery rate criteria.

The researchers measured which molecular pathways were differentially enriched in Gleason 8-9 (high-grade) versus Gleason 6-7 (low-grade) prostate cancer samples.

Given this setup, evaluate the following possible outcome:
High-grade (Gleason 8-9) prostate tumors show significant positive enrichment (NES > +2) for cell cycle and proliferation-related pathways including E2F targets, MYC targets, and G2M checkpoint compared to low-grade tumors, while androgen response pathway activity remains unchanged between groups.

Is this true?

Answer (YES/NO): NO